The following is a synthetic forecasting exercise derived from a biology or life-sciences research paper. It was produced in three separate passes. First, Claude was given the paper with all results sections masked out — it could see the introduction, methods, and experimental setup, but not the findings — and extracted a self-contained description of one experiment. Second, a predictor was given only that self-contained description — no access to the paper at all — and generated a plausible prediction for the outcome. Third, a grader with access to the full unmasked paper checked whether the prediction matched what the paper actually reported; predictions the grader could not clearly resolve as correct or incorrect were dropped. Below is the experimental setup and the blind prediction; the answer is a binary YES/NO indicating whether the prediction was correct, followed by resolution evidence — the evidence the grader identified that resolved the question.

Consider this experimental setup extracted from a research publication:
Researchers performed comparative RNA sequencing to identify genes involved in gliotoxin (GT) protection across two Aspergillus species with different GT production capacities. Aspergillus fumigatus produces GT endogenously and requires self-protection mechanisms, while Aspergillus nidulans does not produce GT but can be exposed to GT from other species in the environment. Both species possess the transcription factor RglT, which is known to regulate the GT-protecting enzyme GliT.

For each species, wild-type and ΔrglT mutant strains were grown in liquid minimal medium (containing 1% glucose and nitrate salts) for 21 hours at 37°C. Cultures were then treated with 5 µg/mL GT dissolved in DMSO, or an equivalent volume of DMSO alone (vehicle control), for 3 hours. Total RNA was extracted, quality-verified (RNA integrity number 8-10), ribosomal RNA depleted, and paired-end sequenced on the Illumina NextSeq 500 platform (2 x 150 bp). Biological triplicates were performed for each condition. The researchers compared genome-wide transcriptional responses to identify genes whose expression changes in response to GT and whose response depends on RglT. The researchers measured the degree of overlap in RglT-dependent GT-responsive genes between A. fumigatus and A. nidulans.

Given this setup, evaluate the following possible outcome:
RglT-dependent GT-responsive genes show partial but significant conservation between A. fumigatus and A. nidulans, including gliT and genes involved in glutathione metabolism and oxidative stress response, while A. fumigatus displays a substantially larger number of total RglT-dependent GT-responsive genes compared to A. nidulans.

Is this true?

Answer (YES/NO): NO